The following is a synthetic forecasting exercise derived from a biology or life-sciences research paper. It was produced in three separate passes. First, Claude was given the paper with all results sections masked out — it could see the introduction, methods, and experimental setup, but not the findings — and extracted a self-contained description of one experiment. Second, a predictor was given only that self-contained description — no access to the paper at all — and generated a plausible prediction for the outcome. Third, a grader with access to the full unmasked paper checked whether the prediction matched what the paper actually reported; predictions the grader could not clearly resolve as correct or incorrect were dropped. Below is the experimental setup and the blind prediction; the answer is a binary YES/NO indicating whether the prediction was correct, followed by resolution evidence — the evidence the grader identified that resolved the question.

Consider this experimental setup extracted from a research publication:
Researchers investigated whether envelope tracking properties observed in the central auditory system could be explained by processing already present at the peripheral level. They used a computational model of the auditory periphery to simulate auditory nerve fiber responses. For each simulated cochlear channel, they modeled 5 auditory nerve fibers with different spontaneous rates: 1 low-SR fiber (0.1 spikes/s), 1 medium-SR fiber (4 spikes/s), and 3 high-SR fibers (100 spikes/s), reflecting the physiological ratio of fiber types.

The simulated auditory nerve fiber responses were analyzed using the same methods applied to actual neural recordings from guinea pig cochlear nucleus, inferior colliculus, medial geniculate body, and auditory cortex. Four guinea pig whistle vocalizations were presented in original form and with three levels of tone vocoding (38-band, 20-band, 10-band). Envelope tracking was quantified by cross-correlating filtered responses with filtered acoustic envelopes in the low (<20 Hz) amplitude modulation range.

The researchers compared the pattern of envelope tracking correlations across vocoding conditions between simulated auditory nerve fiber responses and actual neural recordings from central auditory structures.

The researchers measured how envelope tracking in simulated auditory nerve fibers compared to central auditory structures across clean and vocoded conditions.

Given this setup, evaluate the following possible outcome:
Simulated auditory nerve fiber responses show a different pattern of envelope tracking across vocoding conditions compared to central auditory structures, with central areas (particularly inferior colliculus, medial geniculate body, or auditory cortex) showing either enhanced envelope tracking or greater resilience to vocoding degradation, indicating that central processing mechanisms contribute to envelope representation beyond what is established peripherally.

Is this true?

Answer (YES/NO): NO